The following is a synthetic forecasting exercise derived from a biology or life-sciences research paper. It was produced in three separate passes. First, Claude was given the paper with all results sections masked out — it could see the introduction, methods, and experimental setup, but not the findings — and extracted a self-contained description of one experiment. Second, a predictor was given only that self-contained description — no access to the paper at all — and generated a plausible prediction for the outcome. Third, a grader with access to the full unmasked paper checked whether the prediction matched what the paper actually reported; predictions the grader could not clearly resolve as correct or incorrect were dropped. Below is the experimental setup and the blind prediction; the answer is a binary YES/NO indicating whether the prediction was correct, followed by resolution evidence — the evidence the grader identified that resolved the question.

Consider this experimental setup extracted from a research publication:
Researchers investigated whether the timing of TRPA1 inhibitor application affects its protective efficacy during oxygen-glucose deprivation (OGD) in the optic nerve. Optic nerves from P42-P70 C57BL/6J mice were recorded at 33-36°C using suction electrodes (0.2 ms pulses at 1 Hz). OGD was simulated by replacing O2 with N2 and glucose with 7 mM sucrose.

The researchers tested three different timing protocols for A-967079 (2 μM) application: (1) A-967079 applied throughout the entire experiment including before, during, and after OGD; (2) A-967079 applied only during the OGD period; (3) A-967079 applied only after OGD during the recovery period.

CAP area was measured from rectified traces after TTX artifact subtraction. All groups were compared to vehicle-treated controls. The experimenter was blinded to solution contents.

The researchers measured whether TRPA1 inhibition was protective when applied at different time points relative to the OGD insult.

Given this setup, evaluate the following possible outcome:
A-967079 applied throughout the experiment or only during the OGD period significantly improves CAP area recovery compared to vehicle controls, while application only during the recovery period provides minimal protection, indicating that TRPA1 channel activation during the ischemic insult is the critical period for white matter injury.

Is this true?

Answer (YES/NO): NO